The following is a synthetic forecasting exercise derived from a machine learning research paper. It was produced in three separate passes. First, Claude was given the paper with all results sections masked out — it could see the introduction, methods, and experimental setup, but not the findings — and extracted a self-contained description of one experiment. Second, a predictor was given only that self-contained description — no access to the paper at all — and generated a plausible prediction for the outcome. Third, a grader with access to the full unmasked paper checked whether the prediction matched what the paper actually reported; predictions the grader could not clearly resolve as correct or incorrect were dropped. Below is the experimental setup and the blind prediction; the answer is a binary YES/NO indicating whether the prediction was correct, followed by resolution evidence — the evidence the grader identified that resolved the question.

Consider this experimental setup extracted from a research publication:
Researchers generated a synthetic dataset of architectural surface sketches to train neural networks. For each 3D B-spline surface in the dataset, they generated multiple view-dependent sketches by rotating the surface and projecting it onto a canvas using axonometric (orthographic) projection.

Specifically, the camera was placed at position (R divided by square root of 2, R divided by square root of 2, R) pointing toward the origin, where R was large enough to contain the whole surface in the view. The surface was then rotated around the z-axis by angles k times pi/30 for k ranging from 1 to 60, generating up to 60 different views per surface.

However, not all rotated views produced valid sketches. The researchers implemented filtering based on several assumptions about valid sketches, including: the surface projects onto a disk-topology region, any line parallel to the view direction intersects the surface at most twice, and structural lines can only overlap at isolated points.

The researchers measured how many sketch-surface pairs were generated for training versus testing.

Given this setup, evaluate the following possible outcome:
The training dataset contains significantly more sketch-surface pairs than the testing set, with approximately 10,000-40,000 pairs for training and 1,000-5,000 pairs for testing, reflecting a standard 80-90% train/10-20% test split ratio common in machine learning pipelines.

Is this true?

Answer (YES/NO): NO